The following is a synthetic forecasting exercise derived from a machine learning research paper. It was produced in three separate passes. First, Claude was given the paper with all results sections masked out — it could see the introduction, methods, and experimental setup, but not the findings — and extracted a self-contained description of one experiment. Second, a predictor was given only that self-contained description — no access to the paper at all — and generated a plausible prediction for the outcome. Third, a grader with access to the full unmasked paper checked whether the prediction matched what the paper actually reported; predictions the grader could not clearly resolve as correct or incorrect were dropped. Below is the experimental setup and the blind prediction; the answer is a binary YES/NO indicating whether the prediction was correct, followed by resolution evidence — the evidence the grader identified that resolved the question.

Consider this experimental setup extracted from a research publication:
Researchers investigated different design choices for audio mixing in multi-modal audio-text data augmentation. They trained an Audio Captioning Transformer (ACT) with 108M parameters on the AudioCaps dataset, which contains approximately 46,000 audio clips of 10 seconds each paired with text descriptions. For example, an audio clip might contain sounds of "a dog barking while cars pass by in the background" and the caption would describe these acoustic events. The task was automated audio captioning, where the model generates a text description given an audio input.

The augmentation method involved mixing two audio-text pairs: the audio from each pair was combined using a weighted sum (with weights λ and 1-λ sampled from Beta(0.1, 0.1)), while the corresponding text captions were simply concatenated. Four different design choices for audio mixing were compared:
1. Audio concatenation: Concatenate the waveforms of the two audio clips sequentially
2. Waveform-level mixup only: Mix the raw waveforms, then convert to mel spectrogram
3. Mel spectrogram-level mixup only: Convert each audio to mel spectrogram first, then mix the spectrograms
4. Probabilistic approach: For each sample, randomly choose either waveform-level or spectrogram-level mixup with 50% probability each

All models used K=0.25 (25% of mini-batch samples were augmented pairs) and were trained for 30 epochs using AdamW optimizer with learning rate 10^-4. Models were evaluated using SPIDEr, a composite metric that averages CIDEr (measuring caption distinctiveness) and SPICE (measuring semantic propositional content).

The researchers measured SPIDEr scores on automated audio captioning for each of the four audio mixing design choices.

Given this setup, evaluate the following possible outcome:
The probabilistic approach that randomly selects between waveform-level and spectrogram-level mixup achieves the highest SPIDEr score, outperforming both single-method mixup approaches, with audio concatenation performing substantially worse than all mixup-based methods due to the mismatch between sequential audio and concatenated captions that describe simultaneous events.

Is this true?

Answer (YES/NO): NO